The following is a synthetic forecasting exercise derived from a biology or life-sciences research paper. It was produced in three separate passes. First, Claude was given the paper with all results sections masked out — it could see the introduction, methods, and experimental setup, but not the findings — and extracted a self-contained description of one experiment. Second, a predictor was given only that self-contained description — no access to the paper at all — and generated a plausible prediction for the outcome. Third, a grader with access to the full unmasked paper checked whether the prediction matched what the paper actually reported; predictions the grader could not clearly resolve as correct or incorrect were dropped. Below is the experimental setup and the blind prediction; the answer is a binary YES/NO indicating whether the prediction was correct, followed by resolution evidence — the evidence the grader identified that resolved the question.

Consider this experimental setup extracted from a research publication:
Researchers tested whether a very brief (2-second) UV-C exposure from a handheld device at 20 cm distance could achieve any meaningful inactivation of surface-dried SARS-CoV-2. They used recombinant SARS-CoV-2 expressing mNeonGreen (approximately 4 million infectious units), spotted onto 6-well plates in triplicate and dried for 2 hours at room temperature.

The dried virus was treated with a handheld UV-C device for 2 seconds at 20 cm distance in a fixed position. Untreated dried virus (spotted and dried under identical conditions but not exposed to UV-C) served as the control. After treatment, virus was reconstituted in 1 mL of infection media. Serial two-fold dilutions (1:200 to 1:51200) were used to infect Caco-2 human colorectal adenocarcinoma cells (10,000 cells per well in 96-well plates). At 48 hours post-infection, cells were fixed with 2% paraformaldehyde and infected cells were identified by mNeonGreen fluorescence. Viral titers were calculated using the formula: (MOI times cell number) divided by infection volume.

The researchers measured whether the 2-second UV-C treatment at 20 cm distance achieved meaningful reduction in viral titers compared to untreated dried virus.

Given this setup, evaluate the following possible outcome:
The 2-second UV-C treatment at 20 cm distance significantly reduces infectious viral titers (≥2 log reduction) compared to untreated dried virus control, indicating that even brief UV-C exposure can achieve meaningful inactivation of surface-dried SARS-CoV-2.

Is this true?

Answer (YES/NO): YES